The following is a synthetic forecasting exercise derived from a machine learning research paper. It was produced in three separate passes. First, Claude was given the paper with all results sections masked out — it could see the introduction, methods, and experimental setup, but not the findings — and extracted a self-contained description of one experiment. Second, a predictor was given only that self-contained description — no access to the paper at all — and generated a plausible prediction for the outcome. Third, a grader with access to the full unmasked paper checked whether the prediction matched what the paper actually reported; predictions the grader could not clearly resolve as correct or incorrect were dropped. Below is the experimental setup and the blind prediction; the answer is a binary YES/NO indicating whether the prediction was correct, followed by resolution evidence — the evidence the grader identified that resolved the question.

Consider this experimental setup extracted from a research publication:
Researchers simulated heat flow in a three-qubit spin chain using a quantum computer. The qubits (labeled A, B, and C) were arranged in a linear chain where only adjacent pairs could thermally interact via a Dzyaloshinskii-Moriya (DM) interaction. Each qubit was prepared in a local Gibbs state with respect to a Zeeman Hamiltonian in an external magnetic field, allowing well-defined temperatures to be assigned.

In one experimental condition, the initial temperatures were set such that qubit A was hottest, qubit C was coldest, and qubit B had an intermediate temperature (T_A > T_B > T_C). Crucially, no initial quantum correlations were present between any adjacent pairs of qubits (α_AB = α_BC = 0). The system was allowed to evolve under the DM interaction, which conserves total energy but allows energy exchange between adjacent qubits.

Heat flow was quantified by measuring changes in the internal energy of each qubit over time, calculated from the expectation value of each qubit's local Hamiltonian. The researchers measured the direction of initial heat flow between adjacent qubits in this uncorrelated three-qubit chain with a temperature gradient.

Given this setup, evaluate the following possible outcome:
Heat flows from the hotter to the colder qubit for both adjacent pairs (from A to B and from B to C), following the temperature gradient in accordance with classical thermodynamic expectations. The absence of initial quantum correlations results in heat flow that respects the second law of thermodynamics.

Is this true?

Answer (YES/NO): YES